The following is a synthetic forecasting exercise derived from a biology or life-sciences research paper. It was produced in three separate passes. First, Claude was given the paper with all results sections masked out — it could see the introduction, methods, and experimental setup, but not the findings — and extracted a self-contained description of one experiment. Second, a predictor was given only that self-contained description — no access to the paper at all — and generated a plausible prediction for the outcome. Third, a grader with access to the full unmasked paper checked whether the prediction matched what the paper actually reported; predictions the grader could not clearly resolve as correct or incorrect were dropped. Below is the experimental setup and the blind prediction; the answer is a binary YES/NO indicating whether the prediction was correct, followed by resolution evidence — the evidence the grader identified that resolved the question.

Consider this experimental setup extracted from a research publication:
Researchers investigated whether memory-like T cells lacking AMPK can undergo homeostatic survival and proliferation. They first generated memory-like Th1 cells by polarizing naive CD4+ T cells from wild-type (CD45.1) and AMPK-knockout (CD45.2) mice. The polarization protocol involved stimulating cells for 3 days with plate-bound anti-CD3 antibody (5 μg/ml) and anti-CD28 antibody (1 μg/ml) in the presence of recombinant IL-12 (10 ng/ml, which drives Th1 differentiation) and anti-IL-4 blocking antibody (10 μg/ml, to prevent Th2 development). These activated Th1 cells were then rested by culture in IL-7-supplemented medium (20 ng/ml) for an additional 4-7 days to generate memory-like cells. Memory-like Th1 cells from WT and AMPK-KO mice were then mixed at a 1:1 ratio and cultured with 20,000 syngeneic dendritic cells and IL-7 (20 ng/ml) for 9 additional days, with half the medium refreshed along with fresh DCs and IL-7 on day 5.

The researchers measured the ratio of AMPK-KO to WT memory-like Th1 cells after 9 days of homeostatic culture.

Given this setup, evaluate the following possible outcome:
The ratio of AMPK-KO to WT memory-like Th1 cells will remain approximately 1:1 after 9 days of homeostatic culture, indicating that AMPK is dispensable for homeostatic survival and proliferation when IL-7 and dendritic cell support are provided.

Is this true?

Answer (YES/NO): NO